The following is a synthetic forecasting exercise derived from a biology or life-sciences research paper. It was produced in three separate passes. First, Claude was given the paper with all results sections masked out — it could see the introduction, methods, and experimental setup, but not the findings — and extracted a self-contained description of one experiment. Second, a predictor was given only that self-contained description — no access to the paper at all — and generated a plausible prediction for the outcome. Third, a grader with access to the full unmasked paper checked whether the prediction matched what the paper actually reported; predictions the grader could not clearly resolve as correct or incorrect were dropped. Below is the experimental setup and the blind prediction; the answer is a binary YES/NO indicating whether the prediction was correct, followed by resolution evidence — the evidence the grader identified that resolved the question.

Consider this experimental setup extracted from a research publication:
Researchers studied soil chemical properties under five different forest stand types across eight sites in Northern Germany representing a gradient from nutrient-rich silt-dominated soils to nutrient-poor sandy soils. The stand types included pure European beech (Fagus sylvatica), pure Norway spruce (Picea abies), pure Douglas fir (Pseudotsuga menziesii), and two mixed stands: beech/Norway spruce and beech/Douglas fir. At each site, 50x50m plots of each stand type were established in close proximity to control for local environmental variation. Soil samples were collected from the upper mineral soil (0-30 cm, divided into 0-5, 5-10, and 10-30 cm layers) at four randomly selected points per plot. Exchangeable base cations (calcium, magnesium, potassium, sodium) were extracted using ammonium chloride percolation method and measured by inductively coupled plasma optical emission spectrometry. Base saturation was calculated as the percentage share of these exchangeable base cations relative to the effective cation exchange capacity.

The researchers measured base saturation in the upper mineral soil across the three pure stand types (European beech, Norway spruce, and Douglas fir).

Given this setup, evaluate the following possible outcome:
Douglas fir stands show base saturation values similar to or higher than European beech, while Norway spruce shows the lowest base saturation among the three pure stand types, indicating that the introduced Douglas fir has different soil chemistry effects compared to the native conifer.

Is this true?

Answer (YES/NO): YES